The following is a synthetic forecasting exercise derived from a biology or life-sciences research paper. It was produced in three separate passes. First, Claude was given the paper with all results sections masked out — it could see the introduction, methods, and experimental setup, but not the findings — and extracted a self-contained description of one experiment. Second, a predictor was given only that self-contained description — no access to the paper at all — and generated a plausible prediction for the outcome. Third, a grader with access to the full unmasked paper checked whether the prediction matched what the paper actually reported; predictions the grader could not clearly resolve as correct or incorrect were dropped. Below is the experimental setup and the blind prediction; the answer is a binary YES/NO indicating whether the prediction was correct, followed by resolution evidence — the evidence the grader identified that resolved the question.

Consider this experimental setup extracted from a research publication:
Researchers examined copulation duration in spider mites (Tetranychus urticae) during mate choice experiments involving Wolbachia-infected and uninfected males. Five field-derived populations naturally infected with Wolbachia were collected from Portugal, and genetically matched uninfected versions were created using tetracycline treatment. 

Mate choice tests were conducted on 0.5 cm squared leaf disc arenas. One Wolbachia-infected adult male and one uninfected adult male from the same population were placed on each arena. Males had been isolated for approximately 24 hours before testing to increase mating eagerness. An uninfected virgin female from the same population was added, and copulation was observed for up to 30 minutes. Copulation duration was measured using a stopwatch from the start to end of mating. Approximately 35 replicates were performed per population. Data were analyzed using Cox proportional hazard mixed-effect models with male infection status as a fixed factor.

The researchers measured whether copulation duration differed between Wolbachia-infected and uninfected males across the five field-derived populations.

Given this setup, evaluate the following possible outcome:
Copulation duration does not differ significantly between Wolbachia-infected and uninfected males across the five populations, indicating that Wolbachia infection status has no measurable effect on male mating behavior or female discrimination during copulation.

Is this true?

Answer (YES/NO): NO